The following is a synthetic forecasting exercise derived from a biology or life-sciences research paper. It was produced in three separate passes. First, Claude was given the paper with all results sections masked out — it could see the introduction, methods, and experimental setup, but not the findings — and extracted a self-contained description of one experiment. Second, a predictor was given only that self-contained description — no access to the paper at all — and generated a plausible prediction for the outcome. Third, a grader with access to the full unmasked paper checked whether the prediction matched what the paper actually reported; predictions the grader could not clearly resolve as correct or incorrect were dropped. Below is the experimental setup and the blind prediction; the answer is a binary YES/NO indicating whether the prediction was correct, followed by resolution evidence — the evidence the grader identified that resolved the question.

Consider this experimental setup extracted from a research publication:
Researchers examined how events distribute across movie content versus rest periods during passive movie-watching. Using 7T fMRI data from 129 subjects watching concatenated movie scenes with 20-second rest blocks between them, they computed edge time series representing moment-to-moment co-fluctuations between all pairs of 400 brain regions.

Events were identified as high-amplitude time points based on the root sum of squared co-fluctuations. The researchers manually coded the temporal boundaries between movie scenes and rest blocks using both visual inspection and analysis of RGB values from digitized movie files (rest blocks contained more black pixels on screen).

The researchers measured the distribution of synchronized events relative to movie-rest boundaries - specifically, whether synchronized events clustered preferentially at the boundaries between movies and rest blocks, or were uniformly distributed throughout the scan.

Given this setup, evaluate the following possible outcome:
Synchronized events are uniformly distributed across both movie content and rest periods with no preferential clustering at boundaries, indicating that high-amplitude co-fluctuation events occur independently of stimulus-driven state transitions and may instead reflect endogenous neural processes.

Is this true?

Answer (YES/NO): NO